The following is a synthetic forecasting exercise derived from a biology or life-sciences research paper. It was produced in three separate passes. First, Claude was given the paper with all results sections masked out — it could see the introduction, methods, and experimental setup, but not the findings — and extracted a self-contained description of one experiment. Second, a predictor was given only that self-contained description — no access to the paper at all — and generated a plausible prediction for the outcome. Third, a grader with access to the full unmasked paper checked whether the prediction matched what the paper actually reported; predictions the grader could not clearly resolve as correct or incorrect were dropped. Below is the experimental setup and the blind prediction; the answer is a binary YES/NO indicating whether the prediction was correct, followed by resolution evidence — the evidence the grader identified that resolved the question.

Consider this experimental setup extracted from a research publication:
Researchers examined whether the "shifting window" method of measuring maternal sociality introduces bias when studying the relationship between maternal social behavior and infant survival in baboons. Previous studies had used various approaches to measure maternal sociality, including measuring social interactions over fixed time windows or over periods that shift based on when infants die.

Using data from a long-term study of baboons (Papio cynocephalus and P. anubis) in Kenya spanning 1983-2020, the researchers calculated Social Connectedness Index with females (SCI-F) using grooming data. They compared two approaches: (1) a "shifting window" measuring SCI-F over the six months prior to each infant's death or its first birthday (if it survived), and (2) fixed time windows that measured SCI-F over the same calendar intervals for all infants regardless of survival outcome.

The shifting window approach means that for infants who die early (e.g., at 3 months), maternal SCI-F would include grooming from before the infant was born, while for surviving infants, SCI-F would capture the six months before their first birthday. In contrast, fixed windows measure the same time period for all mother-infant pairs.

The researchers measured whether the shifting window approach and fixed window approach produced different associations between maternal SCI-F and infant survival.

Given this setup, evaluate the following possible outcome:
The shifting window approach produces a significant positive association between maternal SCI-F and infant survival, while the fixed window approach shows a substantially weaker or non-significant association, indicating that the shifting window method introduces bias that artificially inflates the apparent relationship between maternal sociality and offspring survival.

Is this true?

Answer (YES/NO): NO